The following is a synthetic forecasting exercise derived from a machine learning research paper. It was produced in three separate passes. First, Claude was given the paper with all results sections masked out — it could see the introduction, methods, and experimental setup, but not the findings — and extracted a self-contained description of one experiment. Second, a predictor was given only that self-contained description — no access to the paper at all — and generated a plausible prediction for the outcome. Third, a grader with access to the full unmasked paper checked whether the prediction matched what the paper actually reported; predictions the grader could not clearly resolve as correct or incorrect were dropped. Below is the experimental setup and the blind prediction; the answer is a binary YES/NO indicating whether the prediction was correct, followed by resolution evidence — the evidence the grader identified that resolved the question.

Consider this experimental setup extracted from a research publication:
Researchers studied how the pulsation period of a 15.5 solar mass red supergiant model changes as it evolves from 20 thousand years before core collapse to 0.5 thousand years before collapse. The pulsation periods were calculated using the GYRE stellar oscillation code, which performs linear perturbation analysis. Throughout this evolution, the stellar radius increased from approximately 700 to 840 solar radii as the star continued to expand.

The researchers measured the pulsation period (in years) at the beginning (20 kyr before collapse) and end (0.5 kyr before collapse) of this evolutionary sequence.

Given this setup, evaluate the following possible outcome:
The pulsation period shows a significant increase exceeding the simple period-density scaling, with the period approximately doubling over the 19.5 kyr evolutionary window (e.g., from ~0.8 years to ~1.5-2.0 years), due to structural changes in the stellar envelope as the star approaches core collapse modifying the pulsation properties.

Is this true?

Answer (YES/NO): NO